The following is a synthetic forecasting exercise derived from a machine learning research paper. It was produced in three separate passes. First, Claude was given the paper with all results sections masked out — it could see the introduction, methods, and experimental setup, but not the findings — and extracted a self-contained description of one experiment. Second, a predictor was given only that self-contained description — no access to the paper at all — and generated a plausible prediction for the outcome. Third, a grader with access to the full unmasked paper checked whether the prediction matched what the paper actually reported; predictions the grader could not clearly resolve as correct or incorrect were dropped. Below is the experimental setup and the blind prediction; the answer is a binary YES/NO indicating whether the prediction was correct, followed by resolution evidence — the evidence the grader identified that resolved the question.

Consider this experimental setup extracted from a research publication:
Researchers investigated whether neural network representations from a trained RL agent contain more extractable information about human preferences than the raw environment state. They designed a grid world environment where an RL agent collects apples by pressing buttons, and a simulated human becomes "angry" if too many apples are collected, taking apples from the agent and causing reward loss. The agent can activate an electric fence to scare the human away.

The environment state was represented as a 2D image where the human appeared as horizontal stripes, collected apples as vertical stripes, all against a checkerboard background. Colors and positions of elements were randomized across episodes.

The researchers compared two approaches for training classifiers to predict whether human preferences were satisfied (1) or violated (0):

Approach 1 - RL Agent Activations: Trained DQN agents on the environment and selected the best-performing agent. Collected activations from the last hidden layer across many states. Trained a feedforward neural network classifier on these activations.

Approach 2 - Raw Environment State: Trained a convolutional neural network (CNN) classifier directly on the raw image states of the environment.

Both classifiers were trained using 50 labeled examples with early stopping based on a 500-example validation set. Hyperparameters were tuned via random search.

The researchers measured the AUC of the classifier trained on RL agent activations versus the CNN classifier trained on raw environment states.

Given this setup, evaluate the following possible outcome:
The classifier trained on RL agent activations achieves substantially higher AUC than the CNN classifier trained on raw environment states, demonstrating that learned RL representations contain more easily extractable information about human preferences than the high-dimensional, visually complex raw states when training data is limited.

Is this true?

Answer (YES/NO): YES